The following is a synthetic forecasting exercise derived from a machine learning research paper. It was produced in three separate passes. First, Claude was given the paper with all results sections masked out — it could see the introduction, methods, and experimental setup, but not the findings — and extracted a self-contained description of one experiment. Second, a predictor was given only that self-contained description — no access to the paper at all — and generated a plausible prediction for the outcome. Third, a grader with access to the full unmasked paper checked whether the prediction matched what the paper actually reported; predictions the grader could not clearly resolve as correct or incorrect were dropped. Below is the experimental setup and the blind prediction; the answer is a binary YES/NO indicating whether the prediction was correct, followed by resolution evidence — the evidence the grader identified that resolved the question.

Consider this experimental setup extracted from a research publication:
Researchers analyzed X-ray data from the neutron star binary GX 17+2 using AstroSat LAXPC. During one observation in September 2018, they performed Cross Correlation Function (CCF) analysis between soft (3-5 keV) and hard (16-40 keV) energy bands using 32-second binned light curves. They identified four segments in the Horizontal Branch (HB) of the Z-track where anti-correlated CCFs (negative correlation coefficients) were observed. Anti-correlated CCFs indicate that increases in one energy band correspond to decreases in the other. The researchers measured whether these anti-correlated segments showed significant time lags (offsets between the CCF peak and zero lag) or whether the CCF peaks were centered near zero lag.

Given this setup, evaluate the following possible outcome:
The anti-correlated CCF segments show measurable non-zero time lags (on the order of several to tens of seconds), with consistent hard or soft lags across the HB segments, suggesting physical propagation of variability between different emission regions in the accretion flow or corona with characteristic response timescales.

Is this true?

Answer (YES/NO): NO